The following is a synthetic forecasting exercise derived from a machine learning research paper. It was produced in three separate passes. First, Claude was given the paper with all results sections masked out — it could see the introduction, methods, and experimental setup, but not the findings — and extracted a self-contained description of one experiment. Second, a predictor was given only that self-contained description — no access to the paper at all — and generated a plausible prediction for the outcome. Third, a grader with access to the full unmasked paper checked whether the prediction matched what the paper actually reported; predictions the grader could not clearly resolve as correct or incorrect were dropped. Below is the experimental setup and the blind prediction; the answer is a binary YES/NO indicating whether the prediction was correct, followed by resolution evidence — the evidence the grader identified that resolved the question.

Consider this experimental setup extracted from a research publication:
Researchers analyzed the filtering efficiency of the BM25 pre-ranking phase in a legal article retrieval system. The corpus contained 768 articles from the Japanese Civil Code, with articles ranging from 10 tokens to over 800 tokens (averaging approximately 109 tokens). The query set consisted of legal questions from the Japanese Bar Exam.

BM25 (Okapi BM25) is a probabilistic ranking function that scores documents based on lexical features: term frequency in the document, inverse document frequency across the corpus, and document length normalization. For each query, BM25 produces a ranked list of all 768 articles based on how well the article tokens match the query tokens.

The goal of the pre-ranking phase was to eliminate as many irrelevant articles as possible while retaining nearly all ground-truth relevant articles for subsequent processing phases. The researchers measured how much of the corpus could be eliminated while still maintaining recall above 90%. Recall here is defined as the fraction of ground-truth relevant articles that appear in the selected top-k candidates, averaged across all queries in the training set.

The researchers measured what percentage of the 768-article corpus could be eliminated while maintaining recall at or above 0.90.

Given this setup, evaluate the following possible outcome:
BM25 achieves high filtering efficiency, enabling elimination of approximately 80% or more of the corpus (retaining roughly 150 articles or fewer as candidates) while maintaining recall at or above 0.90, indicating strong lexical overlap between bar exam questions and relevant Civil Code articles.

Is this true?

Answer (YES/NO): NO